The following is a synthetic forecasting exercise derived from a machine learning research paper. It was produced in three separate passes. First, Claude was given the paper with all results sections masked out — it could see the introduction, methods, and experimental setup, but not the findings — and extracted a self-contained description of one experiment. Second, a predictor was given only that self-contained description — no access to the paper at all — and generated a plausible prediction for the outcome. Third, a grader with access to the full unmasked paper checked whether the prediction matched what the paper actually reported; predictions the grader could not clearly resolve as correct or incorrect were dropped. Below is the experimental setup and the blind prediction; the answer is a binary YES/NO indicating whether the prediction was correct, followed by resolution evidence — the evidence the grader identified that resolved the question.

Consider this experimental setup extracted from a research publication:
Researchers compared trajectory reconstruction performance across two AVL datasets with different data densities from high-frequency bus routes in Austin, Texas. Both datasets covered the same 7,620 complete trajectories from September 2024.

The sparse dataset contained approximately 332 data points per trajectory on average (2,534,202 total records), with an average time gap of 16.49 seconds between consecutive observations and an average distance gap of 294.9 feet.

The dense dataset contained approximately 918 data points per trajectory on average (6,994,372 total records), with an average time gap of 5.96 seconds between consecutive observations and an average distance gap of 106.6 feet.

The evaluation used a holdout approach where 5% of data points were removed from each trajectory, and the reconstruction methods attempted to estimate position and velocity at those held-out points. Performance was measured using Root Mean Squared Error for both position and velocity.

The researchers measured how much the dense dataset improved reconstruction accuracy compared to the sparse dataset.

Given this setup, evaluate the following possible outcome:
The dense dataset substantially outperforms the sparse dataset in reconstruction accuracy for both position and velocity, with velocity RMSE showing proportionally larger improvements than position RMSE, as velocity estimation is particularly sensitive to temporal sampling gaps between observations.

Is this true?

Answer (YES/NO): NO